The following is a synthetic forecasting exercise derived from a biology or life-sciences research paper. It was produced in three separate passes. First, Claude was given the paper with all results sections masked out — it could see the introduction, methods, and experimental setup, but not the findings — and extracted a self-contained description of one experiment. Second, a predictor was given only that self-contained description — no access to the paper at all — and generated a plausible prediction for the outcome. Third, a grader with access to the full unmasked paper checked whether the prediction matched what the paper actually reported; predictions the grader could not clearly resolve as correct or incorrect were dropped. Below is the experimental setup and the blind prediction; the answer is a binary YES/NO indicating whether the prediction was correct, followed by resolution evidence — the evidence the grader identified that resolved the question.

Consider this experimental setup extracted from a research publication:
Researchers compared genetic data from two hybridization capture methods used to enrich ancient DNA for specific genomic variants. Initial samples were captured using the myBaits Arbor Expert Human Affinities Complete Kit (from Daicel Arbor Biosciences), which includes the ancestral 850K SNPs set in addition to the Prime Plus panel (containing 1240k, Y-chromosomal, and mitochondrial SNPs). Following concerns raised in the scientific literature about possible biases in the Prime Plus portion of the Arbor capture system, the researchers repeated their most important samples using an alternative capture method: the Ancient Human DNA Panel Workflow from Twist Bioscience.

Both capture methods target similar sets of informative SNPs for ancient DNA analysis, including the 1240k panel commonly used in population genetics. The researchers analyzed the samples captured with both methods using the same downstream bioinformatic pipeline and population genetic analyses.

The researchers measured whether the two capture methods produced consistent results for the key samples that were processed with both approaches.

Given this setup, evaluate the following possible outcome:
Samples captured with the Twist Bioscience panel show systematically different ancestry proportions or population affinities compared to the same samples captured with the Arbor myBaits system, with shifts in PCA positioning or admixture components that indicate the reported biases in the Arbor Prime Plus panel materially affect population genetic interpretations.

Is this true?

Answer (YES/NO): NO